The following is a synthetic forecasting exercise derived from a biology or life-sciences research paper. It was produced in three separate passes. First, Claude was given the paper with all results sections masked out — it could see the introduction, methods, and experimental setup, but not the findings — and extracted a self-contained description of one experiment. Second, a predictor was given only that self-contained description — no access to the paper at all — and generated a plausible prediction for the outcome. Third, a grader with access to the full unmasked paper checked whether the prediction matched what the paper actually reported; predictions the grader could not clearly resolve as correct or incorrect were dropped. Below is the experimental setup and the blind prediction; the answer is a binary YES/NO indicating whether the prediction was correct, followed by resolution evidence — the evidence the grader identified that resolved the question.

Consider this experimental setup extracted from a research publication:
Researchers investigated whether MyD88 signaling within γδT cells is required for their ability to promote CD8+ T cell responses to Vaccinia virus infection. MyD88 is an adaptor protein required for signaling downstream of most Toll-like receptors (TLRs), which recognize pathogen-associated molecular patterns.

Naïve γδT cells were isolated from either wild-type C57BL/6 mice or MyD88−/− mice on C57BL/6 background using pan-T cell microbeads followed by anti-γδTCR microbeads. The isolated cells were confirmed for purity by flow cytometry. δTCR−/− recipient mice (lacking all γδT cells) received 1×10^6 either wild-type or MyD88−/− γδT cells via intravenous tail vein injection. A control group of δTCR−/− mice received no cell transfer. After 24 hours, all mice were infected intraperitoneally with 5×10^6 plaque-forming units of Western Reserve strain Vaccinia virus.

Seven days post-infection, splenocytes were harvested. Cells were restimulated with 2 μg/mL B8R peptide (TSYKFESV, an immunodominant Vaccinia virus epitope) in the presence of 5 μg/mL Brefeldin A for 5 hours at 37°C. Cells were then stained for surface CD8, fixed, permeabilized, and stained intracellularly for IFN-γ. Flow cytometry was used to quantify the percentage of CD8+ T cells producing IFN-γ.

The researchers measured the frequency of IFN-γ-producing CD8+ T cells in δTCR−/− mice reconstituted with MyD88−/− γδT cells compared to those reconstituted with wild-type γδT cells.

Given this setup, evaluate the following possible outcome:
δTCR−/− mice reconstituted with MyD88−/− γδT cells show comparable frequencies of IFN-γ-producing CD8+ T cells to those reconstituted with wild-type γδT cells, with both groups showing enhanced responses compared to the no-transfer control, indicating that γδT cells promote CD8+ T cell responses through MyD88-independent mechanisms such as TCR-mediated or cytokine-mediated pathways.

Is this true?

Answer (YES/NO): NO